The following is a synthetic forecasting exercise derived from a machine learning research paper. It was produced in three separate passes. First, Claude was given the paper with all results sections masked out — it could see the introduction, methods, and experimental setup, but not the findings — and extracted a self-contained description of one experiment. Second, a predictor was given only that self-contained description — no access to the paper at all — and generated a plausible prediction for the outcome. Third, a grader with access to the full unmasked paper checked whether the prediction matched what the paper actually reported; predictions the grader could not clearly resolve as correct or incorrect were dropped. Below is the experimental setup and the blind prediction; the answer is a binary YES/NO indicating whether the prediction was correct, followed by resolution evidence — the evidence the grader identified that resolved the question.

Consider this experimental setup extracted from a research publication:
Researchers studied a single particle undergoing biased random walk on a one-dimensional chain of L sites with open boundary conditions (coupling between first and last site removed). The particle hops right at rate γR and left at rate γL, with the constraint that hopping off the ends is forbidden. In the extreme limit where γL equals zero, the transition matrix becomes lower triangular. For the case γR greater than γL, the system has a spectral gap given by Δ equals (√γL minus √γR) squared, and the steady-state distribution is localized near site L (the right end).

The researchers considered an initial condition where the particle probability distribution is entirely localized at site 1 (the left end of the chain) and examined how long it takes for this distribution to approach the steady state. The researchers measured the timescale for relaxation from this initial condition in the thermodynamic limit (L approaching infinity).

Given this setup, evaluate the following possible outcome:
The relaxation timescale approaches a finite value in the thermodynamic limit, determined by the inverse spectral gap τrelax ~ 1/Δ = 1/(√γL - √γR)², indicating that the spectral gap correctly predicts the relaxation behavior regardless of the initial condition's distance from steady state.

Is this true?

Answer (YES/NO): NO